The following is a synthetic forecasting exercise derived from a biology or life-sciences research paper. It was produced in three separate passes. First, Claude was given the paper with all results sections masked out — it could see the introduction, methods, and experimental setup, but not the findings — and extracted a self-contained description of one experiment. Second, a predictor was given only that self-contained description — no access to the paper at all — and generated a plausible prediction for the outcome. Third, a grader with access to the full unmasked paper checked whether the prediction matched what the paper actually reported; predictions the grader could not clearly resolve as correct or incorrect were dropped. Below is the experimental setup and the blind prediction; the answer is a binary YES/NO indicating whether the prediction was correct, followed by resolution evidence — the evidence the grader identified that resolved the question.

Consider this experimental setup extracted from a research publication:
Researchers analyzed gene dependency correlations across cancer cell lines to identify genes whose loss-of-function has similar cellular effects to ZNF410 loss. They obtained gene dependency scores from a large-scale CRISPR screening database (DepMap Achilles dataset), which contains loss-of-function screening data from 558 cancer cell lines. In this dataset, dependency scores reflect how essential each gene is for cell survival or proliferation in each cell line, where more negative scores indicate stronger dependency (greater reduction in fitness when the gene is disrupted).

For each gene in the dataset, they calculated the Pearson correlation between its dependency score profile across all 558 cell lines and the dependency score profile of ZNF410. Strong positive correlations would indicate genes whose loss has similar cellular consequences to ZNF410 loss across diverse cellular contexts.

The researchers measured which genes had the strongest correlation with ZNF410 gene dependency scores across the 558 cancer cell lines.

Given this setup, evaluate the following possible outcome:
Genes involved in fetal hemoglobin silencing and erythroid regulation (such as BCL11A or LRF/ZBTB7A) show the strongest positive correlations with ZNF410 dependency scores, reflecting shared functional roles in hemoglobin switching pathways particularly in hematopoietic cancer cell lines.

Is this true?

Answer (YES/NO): NO